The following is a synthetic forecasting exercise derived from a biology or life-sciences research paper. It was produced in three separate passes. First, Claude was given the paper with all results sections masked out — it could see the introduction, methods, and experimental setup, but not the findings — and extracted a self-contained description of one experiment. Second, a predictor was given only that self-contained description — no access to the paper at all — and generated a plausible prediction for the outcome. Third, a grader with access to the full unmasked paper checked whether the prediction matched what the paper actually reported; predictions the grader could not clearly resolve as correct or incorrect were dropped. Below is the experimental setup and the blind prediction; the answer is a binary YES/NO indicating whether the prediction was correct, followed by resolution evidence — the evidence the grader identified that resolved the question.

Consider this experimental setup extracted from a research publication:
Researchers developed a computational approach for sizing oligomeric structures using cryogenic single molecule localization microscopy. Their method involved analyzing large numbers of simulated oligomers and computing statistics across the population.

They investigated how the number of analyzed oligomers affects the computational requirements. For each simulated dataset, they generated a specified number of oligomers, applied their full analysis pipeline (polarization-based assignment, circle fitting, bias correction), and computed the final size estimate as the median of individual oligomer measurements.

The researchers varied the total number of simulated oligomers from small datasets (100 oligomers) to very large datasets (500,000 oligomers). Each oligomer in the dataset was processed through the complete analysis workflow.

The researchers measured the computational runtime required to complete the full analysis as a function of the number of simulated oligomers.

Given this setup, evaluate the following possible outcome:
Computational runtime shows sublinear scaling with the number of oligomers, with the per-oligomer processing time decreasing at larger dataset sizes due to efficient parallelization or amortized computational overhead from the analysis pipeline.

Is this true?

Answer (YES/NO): NO